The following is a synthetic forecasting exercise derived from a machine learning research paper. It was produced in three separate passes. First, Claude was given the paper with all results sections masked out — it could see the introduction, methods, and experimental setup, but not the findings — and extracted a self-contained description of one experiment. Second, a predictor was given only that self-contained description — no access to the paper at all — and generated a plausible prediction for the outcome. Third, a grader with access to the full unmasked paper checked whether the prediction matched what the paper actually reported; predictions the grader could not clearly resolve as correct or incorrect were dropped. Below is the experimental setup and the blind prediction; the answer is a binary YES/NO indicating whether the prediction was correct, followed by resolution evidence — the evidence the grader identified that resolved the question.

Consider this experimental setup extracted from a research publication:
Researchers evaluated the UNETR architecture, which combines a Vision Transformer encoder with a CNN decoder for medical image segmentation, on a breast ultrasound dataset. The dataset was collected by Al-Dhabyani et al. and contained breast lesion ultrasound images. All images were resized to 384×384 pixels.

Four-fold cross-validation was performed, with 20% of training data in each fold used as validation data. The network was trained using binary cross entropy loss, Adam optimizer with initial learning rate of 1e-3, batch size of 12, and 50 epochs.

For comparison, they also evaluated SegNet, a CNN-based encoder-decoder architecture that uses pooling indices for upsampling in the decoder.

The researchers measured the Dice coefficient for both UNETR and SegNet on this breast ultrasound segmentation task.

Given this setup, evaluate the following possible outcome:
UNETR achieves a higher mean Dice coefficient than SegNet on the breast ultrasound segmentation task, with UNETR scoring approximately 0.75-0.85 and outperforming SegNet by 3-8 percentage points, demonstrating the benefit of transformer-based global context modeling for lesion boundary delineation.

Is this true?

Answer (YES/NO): NO